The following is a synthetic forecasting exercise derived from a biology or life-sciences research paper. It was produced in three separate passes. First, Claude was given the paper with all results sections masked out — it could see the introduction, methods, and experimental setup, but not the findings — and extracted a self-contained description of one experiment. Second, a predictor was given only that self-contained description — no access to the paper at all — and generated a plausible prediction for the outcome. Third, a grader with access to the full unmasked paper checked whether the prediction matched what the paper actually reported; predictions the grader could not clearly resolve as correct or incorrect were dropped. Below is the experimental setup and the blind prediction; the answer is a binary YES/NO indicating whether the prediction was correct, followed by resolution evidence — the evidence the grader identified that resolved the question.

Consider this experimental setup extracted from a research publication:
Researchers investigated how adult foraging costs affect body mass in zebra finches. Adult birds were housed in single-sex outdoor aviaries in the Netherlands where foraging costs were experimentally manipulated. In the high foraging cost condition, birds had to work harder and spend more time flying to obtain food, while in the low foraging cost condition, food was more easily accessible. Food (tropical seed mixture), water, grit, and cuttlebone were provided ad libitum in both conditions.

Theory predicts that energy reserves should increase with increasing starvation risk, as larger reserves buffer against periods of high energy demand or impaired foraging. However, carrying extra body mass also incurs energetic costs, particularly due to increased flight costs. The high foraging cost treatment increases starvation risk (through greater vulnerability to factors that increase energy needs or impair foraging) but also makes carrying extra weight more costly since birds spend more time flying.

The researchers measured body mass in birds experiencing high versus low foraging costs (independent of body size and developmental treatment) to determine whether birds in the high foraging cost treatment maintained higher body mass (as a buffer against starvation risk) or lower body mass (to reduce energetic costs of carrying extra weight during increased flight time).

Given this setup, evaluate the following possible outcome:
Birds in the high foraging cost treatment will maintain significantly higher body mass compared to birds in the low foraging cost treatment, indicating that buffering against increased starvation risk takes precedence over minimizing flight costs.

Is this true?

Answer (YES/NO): NO